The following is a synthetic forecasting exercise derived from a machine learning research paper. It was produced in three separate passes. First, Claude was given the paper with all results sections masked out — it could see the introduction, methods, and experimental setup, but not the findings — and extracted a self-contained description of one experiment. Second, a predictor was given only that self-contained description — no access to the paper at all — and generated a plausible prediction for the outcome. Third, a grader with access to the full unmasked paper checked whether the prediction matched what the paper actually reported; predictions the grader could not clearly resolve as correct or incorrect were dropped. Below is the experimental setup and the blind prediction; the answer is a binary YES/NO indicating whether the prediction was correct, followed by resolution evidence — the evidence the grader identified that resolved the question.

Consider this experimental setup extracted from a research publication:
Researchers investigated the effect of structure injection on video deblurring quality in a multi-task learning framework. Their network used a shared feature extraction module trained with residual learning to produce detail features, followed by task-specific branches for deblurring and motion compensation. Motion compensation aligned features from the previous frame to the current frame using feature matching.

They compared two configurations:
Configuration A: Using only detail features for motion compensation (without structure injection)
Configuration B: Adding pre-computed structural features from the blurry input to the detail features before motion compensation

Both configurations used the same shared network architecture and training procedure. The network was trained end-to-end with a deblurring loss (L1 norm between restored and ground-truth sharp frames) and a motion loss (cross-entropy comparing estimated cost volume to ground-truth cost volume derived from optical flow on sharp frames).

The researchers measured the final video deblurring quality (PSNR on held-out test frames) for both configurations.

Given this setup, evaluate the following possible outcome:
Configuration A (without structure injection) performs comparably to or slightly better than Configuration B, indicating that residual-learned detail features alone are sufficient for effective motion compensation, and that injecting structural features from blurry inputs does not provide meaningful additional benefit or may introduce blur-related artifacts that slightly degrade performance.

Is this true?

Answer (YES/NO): NO